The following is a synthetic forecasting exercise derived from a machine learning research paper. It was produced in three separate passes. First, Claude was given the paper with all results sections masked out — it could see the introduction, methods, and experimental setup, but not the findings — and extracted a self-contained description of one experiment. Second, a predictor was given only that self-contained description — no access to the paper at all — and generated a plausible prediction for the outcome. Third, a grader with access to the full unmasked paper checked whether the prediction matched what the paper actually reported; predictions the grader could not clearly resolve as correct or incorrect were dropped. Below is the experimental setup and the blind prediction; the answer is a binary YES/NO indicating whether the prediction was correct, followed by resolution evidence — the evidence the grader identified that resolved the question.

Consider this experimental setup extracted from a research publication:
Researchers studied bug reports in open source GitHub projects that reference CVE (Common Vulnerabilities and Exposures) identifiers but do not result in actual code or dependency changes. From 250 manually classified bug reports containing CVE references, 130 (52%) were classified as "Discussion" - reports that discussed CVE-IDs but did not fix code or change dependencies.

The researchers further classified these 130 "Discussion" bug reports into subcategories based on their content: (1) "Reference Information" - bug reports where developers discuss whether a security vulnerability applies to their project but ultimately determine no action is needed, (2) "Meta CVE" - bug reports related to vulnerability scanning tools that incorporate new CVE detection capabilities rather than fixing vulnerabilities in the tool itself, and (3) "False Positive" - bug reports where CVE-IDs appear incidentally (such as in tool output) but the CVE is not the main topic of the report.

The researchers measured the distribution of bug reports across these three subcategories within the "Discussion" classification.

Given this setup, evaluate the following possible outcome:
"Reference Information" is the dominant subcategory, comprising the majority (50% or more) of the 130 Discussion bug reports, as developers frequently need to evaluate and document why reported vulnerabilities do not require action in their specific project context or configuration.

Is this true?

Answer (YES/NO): YES